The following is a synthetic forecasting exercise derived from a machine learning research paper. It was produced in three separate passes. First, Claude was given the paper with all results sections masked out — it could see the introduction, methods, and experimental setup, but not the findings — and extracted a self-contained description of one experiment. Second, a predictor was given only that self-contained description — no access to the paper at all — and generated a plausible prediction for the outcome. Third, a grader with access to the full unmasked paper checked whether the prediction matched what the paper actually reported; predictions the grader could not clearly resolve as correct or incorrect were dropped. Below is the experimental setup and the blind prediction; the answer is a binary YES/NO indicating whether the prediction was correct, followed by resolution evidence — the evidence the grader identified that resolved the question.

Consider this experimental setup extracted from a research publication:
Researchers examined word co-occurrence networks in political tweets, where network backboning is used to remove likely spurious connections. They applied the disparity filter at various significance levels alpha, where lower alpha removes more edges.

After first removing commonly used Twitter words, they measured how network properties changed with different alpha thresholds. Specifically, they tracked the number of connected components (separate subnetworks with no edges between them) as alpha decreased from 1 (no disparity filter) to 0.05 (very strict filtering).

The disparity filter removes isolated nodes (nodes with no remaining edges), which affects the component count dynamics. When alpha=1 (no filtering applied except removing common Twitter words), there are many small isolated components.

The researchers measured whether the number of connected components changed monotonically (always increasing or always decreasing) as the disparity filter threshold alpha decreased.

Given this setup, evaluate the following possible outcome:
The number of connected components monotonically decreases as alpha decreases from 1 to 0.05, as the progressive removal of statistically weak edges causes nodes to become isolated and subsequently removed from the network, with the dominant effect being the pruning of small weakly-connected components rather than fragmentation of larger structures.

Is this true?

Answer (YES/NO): NO